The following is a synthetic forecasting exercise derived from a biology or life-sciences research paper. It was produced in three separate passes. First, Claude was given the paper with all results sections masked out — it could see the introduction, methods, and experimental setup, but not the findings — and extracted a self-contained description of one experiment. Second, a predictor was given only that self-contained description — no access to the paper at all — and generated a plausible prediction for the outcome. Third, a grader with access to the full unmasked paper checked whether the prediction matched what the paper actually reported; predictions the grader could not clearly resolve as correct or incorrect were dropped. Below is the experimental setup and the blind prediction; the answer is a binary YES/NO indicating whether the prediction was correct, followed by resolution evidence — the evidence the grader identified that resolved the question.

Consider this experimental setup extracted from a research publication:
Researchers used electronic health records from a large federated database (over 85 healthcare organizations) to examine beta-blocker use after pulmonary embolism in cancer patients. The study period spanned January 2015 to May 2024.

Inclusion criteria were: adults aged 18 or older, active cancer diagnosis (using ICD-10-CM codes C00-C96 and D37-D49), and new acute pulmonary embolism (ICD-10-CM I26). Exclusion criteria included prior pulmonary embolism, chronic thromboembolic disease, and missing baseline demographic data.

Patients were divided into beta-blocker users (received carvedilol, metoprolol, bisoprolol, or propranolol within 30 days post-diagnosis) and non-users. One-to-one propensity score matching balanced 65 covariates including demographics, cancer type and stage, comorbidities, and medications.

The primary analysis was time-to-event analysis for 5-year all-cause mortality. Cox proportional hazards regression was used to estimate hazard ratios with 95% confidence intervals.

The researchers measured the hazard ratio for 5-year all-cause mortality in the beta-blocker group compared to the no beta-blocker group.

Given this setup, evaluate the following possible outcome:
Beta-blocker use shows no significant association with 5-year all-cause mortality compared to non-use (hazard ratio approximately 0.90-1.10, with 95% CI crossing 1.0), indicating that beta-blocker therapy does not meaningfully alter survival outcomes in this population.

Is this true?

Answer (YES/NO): NO